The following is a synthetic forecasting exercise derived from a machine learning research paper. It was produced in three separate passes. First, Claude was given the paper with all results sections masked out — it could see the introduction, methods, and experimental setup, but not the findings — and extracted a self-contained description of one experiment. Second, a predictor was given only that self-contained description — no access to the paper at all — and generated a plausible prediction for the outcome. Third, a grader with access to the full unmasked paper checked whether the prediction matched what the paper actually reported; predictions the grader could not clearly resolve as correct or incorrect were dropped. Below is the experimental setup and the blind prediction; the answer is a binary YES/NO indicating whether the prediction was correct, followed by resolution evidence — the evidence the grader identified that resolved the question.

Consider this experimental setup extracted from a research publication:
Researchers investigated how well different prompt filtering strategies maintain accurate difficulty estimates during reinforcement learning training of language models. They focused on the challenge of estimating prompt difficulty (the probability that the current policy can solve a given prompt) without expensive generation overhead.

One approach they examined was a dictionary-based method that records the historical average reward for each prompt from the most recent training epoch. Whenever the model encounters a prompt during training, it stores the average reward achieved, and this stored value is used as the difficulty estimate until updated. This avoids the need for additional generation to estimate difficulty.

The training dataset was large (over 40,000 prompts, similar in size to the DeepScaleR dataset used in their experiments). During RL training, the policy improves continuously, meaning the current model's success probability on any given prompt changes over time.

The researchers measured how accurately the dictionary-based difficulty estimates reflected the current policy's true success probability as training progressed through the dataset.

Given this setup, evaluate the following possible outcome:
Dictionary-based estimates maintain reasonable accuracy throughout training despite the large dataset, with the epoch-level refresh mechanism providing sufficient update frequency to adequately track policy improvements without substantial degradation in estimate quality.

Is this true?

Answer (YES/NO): NO